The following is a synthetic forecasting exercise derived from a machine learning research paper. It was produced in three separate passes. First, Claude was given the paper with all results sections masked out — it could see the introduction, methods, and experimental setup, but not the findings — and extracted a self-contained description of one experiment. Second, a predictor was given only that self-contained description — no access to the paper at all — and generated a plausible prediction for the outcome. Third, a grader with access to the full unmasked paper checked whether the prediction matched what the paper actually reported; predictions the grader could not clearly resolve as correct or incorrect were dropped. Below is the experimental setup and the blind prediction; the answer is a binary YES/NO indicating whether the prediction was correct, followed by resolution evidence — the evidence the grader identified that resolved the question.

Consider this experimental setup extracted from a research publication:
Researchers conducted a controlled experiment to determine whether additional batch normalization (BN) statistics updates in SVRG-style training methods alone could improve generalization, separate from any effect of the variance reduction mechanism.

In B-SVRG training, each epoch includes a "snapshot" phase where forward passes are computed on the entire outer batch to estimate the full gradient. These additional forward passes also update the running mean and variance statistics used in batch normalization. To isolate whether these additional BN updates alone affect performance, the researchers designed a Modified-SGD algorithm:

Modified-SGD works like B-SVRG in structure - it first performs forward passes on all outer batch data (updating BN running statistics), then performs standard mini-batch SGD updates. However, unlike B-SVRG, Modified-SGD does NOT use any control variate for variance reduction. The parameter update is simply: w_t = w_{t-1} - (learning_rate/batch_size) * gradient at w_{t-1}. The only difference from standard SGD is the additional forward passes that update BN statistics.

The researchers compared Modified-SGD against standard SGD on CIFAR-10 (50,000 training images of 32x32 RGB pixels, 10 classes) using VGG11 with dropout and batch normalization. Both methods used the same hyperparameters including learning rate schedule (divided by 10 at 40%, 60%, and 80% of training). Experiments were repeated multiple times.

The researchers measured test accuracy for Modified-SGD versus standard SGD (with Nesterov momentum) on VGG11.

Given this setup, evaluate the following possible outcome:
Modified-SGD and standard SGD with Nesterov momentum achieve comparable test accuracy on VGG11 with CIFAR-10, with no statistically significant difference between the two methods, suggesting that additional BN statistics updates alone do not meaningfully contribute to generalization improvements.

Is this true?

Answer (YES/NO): NO